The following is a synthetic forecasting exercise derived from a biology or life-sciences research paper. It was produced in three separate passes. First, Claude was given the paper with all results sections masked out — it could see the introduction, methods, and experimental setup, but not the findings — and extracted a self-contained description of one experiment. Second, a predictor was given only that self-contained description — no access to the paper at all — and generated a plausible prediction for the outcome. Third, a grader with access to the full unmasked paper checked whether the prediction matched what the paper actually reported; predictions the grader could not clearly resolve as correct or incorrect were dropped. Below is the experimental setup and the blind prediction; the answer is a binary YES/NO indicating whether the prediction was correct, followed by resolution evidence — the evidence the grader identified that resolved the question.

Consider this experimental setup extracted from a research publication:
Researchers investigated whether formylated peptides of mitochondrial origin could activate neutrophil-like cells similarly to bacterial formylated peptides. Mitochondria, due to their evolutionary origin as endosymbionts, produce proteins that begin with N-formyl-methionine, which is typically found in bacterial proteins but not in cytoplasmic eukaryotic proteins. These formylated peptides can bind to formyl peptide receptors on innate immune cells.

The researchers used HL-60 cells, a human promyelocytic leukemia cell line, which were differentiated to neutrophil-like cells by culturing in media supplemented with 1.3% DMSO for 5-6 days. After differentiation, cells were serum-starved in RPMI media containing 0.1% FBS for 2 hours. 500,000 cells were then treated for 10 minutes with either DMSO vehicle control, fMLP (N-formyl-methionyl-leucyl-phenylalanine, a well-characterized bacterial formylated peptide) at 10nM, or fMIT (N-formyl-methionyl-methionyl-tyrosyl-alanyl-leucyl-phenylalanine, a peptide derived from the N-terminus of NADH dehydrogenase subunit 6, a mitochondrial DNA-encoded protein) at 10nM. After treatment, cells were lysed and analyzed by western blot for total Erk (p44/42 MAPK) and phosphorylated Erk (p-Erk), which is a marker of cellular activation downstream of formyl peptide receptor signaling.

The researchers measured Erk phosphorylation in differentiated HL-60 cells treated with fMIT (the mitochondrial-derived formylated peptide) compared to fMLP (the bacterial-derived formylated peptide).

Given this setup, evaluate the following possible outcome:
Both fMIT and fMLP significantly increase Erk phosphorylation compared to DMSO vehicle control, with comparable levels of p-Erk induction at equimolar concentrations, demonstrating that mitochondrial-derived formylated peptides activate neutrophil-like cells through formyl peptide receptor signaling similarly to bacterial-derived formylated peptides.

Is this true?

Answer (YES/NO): YES